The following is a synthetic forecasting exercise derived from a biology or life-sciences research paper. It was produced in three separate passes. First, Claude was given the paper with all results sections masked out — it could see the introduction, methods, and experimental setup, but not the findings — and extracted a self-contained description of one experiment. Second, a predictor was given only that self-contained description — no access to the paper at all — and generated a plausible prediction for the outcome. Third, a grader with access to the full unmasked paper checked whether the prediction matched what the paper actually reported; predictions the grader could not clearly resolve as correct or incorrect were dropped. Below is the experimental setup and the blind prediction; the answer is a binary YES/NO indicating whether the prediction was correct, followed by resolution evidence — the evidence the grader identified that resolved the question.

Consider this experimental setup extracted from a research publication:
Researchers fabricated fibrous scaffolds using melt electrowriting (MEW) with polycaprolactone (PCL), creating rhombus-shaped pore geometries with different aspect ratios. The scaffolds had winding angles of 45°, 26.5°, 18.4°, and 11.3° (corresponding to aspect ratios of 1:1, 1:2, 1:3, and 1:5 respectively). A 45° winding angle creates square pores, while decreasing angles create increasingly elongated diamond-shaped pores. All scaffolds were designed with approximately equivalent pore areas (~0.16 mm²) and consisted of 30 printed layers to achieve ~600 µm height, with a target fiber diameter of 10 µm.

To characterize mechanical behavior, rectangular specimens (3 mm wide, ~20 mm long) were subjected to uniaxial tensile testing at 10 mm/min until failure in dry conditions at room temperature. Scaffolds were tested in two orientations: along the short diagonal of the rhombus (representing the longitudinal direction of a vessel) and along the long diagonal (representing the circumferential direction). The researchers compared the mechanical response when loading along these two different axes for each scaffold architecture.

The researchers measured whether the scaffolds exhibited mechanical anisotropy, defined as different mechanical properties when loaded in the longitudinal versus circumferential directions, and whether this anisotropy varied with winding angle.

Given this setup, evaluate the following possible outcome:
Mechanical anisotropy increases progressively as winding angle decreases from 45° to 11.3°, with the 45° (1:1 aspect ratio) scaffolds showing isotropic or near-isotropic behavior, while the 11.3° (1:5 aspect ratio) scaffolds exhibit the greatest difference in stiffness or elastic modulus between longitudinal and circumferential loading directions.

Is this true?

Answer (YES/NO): YES